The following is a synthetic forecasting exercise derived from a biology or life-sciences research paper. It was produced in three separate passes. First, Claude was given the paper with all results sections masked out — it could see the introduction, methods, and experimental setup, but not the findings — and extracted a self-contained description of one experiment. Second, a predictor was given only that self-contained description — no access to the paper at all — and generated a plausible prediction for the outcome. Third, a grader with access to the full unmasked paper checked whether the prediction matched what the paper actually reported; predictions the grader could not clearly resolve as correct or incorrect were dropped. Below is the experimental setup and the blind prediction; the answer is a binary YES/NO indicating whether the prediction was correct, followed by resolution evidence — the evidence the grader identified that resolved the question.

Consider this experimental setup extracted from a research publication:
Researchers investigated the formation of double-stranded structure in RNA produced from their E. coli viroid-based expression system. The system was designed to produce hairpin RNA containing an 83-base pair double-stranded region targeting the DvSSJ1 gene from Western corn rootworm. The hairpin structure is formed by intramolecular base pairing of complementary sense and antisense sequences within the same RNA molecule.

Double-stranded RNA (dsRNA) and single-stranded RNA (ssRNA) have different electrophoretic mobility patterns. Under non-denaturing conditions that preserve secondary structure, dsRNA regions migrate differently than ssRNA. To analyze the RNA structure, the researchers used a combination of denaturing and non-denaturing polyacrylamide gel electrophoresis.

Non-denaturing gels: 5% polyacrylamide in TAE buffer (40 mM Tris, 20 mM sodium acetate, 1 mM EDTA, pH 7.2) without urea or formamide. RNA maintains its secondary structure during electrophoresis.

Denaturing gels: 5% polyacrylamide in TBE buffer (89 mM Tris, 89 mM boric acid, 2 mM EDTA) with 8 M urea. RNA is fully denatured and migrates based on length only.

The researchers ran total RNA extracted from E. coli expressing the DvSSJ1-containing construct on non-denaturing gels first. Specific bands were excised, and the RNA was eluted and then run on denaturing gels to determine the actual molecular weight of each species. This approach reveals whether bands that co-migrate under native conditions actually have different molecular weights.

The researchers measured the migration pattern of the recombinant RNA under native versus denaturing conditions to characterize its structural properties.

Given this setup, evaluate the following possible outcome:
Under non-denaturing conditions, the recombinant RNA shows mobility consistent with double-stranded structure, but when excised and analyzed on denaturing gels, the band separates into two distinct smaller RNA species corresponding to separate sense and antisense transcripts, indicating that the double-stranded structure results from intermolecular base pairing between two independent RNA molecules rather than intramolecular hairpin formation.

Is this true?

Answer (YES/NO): NO